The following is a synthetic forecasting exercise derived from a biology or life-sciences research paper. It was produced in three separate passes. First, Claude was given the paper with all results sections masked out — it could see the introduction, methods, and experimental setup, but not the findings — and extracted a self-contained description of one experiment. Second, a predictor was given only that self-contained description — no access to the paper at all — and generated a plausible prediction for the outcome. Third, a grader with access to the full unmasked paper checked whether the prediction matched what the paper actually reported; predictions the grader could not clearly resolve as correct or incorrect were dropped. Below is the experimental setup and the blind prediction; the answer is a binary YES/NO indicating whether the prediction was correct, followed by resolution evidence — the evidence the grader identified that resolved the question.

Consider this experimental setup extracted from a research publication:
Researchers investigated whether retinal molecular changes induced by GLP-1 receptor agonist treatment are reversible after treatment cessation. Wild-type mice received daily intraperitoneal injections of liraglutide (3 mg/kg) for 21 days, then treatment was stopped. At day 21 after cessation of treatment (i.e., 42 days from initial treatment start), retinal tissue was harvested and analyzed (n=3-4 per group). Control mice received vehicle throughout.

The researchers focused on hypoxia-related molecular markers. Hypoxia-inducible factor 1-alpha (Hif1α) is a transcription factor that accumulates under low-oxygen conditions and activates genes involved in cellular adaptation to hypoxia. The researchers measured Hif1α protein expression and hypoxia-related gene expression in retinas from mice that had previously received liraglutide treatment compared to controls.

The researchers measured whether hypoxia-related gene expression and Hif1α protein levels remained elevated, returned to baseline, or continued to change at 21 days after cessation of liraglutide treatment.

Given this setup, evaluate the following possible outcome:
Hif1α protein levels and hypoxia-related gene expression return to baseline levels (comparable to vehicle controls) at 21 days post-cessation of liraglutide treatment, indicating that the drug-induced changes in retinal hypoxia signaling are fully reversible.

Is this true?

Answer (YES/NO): YES